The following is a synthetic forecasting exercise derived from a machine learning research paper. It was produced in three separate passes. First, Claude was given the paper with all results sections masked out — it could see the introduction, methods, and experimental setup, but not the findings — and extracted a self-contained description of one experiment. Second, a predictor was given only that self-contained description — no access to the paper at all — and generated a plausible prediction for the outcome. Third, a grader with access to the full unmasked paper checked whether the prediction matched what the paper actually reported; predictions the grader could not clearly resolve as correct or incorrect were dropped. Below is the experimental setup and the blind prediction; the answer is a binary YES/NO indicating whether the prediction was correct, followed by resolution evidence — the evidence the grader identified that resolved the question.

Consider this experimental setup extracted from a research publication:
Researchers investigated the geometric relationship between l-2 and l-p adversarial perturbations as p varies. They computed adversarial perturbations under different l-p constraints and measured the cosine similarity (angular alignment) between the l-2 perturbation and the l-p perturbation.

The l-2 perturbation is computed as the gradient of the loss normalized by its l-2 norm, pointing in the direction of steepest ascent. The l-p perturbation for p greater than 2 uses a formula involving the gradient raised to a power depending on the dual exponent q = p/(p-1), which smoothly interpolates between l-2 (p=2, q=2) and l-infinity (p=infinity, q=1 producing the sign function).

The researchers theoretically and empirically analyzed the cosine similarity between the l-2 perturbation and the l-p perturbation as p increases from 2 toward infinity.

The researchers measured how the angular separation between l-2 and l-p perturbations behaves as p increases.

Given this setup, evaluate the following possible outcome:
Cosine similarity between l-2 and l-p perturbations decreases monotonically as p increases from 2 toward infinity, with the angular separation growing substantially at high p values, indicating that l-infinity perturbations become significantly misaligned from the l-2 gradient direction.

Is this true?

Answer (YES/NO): YES